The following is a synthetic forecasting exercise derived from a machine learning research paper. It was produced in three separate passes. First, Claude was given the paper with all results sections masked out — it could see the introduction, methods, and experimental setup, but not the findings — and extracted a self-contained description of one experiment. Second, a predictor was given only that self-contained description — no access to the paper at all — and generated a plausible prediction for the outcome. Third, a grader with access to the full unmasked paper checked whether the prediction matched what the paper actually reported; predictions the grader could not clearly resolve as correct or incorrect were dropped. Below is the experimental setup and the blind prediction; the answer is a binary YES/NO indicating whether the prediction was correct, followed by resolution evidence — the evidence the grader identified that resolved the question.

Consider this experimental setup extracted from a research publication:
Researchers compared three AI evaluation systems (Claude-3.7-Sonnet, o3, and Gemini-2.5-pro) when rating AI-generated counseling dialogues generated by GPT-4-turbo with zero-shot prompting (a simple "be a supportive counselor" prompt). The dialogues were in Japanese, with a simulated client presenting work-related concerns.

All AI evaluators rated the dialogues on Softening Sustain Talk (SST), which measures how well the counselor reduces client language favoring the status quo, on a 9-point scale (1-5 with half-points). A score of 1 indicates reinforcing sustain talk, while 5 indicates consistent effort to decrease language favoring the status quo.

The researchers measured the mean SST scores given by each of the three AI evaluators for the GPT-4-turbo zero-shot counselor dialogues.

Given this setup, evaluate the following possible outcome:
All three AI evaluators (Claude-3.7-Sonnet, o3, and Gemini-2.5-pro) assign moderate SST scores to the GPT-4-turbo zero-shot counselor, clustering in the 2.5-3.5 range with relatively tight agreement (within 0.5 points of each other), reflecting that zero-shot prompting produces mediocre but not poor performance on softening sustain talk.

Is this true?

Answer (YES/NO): NO